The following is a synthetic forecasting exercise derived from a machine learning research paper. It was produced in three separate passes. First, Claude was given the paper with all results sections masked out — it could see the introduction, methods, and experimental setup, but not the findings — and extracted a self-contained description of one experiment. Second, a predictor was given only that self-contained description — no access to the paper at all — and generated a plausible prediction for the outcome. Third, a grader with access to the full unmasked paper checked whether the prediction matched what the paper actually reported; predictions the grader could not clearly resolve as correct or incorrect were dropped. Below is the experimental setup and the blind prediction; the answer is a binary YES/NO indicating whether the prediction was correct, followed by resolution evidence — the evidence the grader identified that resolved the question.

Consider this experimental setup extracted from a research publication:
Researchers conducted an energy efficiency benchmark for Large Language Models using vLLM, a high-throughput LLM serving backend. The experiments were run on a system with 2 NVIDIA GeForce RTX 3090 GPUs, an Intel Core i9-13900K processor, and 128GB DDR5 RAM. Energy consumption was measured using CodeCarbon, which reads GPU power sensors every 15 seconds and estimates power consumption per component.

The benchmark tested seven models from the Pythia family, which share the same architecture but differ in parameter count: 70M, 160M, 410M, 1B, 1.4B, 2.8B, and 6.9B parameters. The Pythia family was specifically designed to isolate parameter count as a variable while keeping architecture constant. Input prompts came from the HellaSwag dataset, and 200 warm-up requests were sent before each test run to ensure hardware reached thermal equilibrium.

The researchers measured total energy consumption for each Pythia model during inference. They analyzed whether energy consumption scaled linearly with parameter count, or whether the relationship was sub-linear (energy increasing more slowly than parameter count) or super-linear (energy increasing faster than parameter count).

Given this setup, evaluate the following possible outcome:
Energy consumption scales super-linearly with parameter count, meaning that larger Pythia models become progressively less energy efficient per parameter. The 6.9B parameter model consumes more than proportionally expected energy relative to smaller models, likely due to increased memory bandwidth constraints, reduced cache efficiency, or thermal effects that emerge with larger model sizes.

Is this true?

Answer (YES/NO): NO